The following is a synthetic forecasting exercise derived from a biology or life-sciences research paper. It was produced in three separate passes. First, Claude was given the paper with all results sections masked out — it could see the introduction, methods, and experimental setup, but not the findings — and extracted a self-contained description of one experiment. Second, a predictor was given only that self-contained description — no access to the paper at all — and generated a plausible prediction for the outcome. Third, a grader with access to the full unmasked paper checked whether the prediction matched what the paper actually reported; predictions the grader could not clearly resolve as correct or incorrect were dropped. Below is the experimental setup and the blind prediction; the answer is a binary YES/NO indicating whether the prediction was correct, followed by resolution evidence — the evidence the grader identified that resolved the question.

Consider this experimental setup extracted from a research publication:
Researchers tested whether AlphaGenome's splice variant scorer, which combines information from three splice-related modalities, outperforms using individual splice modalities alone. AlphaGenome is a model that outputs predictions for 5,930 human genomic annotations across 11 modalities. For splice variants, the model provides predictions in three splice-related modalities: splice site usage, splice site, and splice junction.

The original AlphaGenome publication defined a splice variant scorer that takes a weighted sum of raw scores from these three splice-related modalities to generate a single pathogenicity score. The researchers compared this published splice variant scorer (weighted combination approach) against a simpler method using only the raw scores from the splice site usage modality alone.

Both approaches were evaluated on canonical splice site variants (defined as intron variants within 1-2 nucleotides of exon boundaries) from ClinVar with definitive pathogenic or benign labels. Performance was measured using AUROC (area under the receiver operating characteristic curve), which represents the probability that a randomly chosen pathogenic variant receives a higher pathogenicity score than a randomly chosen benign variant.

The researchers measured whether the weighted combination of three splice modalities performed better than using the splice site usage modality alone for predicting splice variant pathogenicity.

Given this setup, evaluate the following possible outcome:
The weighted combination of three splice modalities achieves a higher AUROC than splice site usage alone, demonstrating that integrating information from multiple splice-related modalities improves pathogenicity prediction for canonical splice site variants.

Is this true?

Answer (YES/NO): NO